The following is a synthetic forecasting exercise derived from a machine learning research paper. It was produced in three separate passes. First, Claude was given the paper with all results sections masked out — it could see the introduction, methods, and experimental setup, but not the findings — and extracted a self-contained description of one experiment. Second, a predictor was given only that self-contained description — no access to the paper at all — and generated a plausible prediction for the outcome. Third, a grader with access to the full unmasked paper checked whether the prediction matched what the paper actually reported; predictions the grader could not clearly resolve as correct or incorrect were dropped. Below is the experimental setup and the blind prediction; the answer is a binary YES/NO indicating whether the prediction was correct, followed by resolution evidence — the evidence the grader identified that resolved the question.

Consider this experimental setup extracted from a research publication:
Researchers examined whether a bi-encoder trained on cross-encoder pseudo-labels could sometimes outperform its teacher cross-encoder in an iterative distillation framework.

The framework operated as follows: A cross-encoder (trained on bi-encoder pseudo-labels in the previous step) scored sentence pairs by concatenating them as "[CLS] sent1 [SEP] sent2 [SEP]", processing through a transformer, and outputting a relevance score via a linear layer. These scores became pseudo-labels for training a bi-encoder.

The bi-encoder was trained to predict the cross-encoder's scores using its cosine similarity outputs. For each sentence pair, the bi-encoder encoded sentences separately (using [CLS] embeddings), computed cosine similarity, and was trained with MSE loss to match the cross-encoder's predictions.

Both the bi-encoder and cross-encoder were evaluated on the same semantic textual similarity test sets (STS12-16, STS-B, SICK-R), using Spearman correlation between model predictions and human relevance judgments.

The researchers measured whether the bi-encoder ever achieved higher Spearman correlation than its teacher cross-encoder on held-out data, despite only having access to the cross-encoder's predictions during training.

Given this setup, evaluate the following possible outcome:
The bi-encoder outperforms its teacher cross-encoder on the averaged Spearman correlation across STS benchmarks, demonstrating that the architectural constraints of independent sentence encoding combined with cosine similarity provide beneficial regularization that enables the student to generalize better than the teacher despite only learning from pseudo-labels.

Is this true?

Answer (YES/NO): NO